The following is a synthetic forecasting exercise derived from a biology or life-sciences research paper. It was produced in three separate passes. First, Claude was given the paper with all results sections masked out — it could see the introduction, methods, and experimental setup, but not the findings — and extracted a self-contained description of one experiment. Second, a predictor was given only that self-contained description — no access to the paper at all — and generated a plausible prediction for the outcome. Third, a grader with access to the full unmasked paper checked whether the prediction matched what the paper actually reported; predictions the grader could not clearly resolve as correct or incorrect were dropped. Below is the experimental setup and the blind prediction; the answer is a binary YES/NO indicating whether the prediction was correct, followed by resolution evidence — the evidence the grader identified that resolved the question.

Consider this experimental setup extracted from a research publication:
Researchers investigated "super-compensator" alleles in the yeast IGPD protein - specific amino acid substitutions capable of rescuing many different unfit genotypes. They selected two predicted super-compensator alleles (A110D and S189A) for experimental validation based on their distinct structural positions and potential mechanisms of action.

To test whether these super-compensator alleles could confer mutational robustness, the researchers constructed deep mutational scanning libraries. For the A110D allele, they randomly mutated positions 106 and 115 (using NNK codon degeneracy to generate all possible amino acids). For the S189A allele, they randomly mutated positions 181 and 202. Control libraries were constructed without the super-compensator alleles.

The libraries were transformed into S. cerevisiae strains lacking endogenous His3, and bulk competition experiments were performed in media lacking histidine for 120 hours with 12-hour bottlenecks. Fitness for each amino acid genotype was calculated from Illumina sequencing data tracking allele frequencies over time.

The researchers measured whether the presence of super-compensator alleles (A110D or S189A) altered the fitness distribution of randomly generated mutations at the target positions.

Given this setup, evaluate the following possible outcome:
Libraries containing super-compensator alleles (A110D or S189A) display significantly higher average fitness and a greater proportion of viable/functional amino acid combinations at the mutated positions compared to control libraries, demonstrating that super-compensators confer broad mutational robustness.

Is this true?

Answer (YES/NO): YES